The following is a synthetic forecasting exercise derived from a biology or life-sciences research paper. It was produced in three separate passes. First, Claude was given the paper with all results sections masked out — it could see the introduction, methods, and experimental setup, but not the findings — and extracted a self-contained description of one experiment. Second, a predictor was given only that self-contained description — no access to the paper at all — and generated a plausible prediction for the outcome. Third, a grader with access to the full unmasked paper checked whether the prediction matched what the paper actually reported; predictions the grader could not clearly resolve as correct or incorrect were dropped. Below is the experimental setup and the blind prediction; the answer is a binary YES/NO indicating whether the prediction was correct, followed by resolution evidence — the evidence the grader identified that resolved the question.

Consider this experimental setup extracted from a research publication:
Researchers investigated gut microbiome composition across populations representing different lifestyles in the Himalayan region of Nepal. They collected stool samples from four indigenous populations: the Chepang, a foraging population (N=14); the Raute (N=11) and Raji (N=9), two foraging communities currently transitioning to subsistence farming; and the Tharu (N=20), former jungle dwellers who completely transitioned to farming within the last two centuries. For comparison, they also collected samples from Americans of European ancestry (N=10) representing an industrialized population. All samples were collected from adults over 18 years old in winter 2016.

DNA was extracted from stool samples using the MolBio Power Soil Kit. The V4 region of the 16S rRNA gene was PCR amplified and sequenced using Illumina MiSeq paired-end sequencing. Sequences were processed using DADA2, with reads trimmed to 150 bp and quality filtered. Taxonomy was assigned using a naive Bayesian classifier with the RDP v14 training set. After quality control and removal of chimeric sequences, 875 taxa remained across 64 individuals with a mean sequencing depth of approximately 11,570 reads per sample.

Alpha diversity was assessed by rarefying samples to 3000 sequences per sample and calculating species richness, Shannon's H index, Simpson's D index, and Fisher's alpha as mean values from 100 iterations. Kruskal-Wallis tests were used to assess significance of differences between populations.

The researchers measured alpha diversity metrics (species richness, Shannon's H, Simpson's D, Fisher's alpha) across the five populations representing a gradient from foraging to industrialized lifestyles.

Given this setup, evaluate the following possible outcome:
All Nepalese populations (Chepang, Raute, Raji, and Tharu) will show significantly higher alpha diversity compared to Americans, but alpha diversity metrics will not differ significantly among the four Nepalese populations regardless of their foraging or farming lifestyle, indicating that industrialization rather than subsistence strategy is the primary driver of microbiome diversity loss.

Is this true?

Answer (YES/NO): NO